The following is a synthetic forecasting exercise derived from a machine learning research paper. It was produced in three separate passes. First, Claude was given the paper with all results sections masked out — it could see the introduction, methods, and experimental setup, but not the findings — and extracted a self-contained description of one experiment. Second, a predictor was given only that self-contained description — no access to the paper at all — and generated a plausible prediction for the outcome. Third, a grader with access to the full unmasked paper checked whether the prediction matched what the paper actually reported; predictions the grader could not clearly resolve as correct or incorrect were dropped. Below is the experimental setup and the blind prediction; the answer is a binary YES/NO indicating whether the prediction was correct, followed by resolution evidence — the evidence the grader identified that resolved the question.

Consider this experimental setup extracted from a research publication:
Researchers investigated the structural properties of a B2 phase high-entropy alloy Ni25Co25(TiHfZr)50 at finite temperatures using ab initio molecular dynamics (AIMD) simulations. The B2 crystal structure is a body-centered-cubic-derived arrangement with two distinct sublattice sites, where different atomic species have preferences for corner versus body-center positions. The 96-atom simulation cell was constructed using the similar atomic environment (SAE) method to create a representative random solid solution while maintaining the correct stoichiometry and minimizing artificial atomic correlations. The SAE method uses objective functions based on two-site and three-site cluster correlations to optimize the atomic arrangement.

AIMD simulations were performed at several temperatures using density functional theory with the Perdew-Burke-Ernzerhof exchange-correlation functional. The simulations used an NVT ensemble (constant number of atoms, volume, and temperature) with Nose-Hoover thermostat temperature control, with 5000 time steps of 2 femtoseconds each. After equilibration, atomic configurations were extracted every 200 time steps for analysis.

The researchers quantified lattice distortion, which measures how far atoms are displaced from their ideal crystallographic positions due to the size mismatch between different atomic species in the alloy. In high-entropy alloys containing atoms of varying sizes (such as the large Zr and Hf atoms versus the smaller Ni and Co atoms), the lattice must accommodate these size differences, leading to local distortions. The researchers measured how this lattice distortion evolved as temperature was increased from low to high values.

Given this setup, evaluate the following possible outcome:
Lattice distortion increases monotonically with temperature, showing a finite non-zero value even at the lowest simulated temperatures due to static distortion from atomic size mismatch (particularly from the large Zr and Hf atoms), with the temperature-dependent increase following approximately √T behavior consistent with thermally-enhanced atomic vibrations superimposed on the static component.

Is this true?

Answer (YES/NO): NO